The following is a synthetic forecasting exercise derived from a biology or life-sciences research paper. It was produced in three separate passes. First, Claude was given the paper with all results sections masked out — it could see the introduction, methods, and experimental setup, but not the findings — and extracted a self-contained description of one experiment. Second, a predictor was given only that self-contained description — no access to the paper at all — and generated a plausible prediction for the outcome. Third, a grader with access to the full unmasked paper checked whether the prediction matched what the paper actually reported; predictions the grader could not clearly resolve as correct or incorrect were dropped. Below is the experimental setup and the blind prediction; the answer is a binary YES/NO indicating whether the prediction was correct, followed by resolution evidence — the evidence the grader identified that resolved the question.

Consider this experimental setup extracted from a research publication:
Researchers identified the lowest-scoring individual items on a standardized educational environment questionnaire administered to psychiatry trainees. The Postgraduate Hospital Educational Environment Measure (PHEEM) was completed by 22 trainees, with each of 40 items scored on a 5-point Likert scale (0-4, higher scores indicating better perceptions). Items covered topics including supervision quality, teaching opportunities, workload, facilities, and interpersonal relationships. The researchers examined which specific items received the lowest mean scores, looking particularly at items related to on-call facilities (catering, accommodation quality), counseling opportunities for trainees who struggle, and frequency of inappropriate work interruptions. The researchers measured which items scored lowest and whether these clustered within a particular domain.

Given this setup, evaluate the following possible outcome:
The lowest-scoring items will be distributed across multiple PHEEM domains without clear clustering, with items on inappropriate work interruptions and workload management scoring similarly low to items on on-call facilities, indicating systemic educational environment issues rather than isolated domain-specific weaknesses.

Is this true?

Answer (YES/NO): NO